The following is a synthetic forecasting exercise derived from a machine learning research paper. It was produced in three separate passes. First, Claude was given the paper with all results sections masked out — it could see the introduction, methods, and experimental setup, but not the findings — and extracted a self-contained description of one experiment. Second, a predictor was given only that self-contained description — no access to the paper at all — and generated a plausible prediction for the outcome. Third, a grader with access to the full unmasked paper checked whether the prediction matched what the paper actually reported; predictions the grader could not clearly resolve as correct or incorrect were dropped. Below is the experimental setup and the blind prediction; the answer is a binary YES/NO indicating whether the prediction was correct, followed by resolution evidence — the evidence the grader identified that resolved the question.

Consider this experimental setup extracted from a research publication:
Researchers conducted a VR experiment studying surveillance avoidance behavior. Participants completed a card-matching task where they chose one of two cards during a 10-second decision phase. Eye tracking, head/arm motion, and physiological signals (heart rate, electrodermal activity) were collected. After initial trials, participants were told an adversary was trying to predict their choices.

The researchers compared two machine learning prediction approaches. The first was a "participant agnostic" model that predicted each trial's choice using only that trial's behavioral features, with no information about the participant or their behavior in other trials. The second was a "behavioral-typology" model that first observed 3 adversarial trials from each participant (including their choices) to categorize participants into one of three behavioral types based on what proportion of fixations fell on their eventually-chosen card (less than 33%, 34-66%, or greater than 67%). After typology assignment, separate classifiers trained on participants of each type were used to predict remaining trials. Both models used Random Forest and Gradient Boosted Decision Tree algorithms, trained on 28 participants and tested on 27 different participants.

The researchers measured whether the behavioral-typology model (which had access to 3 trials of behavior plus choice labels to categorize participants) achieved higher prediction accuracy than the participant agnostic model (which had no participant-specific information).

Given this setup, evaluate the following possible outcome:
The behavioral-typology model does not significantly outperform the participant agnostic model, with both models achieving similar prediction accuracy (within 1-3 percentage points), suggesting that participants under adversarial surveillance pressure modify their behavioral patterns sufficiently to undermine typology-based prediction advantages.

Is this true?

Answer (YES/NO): NO